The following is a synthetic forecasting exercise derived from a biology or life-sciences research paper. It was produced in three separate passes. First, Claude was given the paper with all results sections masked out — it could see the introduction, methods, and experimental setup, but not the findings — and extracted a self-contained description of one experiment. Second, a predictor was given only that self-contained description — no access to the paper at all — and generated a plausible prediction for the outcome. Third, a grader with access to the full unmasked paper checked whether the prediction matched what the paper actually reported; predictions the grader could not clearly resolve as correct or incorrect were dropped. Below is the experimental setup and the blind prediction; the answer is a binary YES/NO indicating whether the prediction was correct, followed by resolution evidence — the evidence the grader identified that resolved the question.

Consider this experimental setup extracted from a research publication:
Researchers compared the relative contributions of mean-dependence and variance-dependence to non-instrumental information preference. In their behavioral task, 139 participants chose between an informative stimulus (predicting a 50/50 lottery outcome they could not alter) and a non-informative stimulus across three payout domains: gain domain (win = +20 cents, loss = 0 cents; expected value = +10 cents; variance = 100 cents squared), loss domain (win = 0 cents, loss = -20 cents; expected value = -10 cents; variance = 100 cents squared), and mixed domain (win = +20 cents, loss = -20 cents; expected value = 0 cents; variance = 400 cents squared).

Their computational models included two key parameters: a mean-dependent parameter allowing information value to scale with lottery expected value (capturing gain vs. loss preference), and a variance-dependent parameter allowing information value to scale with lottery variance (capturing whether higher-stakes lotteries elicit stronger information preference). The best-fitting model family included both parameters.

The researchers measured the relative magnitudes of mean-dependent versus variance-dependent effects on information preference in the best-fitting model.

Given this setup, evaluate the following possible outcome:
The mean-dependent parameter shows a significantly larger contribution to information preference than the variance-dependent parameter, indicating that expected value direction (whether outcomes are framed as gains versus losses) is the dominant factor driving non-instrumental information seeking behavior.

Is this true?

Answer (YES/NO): NO